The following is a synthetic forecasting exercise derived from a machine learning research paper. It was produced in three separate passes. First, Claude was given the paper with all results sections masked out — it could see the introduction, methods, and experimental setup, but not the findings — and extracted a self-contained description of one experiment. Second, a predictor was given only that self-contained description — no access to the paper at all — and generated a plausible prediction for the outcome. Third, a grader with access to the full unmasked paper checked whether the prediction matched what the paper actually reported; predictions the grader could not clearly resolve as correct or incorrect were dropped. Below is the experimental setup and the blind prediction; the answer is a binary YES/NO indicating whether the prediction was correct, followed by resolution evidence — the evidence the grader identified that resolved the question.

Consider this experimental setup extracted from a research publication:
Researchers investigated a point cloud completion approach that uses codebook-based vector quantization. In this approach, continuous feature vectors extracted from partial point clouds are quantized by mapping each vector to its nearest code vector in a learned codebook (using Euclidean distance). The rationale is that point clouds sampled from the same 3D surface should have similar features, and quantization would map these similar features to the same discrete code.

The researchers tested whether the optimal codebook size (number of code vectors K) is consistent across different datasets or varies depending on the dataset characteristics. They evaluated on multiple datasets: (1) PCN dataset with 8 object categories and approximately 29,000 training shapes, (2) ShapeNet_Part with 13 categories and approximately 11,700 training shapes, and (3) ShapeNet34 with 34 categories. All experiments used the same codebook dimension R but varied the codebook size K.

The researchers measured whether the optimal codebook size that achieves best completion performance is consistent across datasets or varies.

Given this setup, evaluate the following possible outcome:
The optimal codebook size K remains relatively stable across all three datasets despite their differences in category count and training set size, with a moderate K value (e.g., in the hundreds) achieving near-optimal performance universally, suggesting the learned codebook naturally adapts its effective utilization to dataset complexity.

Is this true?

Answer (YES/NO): NO